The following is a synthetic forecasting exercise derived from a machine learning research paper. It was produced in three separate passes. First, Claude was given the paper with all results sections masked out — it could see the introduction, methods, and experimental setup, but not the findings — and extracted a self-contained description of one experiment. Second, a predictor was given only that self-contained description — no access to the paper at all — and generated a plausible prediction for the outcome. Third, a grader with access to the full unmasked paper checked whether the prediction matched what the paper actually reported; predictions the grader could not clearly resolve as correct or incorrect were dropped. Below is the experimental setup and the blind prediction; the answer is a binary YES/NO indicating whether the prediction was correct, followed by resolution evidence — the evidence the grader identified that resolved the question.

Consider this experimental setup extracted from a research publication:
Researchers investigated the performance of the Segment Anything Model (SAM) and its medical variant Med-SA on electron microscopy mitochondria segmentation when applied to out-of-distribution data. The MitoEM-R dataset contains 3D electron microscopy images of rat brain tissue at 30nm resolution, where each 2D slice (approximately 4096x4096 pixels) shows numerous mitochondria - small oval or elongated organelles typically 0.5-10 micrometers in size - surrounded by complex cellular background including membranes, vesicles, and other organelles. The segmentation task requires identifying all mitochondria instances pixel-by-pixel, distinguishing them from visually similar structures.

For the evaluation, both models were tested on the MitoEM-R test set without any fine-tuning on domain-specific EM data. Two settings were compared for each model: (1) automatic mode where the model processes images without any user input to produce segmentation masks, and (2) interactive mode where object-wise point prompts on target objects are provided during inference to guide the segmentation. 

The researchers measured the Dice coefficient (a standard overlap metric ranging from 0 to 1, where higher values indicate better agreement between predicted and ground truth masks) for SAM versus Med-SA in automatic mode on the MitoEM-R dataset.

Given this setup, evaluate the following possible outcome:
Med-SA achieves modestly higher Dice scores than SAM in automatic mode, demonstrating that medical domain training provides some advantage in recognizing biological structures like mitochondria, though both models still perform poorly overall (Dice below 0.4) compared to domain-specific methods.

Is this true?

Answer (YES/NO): NO